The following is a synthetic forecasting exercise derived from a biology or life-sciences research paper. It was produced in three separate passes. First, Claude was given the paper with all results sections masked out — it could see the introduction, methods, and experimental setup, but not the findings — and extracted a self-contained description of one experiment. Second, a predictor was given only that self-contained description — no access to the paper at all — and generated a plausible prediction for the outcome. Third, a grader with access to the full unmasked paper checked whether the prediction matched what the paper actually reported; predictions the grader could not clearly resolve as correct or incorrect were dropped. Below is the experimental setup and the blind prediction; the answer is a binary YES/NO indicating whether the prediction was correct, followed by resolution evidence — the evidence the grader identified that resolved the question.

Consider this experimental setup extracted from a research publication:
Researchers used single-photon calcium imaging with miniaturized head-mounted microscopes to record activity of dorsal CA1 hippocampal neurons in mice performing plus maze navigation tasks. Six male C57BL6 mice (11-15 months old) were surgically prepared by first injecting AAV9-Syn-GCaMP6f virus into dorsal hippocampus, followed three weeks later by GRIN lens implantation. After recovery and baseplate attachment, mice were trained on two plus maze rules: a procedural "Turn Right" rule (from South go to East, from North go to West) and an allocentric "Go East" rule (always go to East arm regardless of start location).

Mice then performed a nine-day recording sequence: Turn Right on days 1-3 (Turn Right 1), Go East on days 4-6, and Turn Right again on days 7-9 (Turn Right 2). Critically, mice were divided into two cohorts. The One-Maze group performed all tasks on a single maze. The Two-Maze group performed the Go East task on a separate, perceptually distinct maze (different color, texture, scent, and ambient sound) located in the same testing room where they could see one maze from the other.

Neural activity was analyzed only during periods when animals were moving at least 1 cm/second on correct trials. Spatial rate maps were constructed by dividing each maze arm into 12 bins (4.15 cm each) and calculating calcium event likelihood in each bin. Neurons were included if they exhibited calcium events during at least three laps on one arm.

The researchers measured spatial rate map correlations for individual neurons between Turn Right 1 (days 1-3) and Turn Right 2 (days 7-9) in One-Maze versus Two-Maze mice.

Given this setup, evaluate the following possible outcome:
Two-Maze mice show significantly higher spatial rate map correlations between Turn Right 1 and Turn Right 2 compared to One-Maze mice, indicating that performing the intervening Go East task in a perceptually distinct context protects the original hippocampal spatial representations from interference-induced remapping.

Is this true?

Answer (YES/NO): YES